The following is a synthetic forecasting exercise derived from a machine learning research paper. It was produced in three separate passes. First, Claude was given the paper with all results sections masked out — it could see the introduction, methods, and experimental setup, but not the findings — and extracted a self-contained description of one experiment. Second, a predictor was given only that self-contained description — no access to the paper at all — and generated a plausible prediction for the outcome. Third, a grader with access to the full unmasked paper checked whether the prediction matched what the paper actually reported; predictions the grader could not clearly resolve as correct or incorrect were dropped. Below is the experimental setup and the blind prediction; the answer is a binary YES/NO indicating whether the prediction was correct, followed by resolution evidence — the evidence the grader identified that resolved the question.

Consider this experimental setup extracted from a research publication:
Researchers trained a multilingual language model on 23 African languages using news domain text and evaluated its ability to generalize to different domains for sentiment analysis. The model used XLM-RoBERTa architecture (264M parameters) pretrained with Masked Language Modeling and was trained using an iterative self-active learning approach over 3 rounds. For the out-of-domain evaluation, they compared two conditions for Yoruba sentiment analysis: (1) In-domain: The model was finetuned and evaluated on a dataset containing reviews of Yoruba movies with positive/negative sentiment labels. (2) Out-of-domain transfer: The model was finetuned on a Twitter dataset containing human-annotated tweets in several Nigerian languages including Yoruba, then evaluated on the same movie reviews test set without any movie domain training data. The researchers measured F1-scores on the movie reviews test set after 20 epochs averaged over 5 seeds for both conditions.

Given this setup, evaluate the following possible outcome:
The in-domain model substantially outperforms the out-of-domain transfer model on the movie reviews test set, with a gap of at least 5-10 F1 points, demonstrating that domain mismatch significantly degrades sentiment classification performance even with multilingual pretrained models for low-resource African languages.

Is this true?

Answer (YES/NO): YES